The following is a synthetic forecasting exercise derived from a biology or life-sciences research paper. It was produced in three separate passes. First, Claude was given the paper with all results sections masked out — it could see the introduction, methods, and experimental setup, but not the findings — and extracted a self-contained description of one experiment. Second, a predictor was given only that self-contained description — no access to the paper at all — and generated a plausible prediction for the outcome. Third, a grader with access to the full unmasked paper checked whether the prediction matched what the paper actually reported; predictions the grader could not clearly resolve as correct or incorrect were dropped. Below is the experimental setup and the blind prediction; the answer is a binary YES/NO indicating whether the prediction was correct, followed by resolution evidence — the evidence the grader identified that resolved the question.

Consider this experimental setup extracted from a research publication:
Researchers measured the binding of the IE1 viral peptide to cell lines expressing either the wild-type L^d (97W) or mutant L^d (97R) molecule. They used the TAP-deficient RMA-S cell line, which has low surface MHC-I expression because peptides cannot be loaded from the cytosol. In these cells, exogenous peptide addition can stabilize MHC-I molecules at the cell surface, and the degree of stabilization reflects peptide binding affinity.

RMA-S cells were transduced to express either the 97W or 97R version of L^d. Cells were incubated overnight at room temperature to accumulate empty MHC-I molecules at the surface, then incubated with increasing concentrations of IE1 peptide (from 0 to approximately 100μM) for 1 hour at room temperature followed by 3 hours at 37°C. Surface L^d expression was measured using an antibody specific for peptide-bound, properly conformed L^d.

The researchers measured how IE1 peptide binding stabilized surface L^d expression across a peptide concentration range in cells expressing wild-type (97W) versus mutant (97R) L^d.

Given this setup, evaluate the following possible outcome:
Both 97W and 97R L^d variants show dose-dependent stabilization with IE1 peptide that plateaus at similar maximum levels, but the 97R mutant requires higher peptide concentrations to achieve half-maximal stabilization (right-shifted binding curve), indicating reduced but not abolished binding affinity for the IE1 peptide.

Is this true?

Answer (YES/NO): NO